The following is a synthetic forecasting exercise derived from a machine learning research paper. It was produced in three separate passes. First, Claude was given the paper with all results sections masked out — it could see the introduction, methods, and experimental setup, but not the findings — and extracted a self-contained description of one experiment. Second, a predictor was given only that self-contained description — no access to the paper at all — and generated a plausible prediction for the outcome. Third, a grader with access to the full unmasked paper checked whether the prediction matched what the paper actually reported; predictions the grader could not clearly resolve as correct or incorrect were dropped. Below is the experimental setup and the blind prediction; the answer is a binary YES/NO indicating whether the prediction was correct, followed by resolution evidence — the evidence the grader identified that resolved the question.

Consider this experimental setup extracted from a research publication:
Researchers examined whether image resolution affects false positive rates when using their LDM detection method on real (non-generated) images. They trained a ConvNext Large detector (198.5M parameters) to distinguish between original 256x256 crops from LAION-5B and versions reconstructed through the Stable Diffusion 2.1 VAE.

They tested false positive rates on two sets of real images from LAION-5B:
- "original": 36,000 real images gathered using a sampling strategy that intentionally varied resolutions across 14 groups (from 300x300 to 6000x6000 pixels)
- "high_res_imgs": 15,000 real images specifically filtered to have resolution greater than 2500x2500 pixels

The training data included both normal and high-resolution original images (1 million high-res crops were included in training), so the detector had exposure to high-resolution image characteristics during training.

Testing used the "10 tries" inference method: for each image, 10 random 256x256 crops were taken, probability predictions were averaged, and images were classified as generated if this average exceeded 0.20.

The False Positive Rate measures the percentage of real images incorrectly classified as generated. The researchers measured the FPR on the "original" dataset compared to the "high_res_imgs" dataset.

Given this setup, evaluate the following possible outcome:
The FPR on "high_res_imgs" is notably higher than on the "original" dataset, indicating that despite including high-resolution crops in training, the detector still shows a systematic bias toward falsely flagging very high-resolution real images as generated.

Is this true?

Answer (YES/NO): NO